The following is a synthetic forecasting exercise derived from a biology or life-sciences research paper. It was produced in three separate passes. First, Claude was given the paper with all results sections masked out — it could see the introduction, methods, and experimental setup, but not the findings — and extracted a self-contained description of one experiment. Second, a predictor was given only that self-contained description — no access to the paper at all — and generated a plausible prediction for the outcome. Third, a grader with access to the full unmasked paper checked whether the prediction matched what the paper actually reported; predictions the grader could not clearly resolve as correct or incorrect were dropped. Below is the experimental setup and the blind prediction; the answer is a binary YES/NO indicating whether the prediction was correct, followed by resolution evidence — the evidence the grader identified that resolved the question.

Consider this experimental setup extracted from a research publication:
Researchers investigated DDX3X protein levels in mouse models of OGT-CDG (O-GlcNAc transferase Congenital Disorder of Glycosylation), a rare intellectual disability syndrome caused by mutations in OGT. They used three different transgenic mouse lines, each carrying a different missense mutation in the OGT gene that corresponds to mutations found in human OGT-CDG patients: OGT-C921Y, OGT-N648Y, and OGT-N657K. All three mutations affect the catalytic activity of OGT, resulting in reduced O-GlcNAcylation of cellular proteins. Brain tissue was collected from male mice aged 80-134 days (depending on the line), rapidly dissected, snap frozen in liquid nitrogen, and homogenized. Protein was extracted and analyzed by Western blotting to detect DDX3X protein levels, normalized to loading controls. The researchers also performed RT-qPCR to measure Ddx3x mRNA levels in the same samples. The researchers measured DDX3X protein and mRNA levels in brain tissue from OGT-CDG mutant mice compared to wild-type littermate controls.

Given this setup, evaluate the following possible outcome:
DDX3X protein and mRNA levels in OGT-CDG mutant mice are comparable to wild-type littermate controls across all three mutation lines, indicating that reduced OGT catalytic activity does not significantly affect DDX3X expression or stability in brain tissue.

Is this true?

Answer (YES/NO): NO